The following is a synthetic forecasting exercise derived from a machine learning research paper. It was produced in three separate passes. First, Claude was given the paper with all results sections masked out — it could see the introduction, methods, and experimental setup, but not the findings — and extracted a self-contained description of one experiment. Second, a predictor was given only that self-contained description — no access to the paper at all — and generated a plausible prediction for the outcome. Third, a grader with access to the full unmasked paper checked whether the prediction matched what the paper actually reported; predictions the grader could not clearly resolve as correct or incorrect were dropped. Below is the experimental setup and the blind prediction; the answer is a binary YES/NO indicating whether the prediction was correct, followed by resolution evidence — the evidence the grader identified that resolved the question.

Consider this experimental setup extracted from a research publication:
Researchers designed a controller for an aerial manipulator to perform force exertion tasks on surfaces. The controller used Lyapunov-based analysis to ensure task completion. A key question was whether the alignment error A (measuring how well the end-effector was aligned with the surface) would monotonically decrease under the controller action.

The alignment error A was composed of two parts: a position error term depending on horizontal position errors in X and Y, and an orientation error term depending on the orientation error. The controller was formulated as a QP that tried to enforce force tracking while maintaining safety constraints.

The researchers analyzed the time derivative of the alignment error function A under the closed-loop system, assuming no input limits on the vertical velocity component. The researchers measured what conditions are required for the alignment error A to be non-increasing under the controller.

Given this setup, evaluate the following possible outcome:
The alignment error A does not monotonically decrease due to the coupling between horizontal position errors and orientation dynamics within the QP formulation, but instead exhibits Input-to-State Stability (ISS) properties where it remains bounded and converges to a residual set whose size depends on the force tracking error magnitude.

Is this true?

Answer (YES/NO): NO